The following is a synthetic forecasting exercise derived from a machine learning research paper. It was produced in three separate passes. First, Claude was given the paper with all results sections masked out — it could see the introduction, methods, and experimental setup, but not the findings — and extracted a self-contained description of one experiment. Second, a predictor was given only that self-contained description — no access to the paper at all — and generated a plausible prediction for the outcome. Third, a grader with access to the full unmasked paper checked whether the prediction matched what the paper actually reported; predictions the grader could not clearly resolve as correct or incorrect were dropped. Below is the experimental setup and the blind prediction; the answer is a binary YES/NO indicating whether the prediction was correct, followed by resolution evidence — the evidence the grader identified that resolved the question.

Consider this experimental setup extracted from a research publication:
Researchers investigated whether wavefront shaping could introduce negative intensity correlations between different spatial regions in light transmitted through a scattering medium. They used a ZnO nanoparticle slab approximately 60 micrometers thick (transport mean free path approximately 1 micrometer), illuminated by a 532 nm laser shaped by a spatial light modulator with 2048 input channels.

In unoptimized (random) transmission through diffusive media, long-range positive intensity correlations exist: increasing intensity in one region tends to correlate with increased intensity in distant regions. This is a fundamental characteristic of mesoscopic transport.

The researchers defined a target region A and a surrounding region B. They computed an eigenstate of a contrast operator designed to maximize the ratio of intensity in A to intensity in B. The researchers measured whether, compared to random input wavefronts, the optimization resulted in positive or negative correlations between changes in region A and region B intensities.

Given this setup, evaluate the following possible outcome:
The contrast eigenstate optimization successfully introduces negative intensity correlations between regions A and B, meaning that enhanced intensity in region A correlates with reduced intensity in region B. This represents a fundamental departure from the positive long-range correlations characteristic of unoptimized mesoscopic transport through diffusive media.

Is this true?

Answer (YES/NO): YES